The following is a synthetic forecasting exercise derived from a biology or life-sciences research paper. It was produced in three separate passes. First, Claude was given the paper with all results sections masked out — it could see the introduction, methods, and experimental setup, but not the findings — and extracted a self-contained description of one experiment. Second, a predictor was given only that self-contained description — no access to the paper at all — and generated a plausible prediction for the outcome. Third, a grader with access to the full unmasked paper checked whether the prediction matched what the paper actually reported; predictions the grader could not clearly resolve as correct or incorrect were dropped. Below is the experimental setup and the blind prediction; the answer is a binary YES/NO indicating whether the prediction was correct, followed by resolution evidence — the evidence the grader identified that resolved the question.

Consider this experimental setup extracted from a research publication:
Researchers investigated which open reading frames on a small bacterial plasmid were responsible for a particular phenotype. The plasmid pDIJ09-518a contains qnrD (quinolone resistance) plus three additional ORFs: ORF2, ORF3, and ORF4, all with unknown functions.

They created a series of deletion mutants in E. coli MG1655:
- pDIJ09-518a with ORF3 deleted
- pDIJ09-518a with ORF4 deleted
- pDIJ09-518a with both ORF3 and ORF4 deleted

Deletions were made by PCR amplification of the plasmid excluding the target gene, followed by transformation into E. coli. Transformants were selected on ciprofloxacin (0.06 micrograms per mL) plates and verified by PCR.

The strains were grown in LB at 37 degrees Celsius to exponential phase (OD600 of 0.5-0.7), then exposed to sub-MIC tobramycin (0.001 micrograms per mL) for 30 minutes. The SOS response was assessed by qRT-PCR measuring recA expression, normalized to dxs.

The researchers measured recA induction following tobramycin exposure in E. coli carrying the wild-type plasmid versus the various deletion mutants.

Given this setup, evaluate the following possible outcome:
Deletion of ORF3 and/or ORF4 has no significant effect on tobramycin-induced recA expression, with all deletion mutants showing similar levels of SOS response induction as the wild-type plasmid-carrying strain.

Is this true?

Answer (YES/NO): NO